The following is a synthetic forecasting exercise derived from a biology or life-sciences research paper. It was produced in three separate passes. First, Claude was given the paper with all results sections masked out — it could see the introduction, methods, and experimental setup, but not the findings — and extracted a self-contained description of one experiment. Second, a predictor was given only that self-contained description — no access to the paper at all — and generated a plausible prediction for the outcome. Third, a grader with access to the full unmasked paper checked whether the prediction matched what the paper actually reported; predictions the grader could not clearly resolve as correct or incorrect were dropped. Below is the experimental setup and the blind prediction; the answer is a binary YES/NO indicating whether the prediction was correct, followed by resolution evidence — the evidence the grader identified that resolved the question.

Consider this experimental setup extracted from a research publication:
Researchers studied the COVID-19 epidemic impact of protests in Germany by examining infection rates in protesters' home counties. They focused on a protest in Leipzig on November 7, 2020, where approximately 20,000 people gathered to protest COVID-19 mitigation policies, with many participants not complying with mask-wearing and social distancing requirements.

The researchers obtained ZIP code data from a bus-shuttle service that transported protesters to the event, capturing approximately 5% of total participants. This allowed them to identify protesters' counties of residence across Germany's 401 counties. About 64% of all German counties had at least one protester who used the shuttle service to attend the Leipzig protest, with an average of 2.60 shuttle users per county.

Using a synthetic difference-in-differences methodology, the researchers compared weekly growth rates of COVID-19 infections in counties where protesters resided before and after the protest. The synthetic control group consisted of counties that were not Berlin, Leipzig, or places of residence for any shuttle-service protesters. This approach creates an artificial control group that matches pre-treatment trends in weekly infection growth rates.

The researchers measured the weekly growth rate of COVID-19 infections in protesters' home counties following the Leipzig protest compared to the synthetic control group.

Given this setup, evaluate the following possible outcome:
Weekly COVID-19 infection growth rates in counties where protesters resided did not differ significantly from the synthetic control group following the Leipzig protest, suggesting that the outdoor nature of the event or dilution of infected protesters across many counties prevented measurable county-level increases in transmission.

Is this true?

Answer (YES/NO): NO